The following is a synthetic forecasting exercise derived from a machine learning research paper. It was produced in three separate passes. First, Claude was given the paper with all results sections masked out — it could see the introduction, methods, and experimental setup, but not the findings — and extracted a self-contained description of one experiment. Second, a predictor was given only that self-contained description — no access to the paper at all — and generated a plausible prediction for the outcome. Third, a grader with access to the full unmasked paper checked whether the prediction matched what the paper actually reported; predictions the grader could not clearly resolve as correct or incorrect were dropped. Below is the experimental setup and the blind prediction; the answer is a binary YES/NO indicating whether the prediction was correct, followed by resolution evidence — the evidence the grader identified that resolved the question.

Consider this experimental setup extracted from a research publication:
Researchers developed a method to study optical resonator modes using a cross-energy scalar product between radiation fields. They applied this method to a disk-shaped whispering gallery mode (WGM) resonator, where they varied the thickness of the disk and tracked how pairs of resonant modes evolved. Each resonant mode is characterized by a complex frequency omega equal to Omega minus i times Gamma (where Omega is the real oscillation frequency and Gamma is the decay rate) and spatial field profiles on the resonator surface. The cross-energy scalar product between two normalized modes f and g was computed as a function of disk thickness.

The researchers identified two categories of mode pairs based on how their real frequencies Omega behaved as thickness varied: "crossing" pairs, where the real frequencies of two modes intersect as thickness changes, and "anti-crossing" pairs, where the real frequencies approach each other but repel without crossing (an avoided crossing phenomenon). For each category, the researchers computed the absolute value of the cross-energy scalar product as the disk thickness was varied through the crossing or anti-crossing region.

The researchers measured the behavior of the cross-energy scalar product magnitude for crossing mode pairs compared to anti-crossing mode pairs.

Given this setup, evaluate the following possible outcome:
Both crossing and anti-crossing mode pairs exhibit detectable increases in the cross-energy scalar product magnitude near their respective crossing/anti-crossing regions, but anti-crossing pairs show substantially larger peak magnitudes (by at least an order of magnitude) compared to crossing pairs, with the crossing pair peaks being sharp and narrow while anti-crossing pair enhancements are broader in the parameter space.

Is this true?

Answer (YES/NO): NO